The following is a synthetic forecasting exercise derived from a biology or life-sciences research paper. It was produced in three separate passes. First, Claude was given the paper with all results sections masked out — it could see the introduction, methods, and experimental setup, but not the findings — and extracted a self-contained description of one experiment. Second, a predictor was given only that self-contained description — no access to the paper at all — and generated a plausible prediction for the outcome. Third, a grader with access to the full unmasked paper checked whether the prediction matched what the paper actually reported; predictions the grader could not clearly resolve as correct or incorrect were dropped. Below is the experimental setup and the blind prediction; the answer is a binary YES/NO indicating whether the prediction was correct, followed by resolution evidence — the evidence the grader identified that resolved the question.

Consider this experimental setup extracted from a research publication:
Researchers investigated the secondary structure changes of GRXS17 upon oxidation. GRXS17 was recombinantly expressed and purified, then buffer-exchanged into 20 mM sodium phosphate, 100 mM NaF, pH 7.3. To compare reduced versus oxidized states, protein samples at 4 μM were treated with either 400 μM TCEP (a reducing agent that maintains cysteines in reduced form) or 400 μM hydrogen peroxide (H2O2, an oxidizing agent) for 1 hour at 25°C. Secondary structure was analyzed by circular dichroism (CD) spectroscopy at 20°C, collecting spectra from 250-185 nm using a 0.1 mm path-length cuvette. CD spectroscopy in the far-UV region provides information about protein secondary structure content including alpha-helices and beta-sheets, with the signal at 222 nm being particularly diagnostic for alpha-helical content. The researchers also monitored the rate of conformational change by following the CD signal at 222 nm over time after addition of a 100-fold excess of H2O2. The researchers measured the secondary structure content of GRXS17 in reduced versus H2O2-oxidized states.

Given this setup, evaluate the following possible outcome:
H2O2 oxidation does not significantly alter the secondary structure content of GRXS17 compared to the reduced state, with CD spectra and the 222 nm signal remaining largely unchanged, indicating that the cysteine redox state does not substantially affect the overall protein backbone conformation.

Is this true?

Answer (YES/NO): NO